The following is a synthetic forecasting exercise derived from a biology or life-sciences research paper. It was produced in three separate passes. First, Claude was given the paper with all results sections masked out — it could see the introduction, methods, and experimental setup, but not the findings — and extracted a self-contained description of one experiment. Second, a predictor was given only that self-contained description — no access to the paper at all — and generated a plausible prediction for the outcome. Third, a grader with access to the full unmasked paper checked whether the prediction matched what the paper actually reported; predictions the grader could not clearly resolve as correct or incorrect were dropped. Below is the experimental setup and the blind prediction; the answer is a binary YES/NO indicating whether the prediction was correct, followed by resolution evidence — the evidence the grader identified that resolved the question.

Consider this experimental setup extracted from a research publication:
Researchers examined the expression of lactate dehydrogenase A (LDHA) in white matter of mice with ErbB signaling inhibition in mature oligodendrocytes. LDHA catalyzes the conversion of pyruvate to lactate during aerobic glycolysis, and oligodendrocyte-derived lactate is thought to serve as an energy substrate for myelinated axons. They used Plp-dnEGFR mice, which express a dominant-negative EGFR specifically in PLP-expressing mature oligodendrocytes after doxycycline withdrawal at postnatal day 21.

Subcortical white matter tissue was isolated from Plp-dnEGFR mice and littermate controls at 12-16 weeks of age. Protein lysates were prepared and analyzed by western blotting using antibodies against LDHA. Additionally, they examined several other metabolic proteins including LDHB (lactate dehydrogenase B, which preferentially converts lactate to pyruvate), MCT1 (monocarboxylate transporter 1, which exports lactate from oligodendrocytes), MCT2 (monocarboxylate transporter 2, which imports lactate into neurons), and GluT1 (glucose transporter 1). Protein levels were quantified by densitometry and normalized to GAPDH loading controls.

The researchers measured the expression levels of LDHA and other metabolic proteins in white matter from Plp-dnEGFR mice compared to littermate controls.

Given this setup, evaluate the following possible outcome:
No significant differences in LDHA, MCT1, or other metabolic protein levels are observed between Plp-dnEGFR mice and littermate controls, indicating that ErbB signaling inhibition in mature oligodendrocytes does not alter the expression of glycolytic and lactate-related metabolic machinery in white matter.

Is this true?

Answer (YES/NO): NO